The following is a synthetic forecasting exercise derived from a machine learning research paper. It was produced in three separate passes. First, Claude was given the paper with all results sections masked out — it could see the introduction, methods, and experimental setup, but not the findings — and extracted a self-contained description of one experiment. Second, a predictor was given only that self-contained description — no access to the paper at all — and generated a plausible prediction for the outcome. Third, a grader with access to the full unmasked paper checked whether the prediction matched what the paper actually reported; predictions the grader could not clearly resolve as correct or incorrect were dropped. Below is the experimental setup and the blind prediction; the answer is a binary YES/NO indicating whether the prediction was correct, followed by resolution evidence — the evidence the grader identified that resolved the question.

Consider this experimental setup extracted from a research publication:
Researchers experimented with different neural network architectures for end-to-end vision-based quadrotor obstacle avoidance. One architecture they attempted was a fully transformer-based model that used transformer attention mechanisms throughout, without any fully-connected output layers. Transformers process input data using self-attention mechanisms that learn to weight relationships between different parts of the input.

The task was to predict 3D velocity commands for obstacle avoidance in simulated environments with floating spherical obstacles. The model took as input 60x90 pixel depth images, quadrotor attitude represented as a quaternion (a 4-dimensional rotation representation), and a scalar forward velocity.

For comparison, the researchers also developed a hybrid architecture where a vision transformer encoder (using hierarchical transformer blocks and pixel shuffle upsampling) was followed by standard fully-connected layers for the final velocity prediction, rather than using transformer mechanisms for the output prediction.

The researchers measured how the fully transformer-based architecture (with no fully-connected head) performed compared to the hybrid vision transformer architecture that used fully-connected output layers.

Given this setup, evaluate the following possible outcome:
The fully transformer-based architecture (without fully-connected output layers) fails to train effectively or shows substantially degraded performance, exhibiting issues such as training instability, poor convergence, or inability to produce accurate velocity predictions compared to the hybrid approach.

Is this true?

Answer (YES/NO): YES